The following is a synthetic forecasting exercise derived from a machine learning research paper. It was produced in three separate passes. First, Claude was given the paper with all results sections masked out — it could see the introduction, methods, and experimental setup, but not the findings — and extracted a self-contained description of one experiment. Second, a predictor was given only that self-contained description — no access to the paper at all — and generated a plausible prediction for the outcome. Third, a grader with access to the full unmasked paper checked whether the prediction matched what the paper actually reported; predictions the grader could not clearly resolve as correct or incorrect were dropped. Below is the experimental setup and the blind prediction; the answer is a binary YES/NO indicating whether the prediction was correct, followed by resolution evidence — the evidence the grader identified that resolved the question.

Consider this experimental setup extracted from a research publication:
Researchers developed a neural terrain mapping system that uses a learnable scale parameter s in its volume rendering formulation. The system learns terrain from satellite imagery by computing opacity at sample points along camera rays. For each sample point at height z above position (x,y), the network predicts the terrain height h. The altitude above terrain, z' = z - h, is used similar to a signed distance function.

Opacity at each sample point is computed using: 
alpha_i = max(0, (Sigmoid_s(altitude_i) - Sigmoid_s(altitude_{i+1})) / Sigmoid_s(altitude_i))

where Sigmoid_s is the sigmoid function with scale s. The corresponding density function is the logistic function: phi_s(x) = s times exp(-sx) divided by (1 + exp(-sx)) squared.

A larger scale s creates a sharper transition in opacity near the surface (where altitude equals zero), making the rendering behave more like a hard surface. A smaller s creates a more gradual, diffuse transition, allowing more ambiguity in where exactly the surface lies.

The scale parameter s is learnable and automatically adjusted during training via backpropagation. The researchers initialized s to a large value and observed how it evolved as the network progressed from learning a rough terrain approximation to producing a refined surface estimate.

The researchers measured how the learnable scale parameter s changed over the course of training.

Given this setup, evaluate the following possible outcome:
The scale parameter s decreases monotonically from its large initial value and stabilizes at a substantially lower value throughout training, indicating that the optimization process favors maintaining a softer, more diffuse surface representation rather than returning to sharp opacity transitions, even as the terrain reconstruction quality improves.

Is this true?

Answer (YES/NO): NO